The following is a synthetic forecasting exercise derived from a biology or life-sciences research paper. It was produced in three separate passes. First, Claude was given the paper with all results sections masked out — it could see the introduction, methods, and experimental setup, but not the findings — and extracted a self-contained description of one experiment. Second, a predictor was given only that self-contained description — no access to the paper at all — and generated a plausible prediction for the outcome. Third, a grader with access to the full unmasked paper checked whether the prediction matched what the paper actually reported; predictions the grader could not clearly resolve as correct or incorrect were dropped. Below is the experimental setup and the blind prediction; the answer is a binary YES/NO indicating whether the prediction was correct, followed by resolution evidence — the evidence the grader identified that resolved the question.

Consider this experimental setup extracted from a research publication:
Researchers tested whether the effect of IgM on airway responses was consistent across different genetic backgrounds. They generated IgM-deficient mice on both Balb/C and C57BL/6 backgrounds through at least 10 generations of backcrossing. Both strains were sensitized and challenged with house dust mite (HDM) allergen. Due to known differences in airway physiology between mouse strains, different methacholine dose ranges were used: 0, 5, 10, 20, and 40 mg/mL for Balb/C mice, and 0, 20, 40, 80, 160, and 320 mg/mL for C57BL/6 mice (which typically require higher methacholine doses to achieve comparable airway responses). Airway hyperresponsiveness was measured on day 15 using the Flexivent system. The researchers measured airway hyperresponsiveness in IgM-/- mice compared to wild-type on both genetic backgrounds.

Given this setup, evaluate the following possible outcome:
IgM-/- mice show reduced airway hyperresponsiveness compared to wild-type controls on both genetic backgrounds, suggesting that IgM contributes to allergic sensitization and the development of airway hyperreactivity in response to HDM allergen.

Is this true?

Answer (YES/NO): YES